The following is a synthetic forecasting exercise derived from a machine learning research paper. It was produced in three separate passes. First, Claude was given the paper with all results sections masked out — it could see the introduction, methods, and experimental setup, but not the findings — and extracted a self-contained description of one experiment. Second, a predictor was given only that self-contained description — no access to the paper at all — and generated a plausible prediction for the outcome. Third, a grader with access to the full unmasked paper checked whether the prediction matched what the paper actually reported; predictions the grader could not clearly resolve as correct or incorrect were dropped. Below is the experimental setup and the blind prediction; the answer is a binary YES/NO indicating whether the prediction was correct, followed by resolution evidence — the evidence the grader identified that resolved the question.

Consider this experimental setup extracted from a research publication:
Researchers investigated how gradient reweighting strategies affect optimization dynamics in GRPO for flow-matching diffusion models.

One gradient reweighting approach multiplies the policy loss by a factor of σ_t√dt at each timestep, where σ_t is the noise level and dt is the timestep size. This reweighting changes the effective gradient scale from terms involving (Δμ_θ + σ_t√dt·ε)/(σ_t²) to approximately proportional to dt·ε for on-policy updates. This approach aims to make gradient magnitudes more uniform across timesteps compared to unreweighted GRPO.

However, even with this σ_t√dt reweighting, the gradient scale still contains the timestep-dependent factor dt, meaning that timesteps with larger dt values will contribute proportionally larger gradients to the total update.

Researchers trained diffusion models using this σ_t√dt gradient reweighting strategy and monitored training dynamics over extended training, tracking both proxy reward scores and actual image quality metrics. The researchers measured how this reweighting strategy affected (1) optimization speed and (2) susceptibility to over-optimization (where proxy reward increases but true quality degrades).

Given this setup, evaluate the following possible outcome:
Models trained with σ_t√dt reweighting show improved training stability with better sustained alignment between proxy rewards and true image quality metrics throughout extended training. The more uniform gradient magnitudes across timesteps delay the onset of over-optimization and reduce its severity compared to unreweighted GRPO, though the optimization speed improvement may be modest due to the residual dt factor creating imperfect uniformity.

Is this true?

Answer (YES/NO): NO